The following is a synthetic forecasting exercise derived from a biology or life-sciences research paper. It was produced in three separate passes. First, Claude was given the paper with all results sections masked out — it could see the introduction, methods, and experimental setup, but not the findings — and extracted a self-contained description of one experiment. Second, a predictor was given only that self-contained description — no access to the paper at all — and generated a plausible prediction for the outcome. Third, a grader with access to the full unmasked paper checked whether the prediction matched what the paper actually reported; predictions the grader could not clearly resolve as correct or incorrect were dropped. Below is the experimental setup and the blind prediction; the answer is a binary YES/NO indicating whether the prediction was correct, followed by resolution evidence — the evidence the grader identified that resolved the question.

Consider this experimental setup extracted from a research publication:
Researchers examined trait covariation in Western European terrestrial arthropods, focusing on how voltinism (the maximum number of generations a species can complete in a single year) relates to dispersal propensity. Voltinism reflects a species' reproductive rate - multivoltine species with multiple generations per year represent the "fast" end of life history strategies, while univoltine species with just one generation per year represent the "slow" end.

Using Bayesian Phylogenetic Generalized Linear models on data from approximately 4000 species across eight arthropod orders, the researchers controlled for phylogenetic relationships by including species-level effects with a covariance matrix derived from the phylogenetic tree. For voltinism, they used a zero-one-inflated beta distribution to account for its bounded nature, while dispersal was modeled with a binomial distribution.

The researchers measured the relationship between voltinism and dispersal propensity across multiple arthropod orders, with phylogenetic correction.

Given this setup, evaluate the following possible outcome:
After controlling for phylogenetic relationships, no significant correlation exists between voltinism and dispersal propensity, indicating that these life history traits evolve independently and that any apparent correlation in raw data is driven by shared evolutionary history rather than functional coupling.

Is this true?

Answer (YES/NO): NO